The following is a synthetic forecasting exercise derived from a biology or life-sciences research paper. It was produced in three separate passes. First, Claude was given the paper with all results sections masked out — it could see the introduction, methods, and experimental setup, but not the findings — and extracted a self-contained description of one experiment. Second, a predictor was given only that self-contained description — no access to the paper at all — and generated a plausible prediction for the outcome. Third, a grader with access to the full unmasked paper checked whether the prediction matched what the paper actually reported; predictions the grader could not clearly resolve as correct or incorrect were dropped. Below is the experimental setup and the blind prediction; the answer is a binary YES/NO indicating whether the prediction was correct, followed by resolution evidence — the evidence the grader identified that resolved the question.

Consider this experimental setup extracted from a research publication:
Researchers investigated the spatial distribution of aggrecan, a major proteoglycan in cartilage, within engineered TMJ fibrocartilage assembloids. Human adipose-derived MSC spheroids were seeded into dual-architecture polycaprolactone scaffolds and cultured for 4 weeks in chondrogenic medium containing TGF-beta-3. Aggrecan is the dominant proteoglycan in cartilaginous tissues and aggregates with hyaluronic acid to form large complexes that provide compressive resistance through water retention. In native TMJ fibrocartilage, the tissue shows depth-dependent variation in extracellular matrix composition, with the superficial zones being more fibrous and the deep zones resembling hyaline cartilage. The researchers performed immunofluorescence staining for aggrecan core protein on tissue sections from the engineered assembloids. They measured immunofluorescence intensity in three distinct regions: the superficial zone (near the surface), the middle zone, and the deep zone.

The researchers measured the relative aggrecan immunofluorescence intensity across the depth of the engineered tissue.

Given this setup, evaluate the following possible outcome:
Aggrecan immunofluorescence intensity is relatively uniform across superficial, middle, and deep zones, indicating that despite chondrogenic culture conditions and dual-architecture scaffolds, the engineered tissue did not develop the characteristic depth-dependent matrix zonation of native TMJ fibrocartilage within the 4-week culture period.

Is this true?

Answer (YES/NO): NO